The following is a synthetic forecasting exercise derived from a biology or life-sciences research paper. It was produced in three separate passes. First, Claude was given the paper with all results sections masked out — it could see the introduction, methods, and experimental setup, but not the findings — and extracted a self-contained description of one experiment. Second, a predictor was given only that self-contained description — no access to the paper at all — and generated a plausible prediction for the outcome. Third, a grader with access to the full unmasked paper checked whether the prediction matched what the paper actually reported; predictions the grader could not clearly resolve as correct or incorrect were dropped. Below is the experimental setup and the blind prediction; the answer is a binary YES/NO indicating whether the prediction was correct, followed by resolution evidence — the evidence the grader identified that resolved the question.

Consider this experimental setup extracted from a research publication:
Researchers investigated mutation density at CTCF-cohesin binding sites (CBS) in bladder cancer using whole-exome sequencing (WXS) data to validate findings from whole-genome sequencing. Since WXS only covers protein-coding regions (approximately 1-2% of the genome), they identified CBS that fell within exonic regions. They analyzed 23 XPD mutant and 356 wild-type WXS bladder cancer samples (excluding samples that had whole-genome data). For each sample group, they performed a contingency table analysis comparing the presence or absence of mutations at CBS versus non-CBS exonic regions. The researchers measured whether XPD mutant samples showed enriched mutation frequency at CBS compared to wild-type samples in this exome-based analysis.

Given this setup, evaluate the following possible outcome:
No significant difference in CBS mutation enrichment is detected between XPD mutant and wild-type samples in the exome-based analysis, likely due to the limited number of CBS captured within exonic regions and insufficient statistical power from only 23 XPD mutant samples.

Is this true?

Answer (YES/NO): NO